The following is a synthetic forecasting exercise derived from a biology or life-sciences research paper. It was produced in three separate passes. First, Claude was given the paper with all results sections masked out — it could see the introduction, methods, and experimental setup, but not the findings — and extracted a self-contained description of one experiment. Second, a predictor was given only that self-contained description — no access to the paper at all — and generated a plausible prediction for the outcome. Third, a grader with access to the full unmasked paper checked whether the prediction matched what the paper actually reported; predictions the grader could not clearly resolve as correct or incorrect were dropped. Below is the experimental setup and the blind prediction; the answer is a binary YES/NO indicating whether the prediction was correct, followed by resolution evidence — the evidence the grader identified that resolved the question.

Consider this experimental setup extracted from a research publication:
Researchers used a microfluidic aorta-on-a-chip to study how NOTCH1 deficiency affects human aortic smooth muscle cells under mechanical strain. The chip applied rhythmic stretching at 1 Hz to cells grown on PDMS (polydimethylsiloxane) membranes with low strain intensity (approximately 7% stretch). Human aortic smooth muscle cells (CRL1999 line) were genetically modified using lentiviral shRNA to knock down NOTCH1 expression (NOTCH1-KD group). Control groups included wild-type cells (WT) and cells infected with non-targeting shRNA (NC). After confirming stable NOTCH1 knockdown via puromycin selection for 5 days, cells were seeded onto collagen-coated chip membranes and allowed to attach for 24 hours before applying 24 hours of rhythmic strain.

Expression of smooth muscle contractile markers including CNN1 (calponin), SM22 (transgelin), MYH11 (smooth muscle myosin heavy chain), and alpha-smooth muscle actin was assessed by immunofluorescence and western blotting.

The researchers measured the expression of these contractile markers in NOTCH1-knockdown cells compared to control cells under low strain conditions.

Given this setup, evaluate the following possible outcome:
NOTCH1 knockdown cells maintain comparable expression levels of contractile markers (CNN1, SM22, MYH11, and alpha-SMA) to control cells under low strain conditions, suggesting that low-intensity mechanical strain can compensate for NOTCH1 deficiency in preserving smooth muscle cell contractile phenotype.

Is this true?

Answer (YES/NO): NO